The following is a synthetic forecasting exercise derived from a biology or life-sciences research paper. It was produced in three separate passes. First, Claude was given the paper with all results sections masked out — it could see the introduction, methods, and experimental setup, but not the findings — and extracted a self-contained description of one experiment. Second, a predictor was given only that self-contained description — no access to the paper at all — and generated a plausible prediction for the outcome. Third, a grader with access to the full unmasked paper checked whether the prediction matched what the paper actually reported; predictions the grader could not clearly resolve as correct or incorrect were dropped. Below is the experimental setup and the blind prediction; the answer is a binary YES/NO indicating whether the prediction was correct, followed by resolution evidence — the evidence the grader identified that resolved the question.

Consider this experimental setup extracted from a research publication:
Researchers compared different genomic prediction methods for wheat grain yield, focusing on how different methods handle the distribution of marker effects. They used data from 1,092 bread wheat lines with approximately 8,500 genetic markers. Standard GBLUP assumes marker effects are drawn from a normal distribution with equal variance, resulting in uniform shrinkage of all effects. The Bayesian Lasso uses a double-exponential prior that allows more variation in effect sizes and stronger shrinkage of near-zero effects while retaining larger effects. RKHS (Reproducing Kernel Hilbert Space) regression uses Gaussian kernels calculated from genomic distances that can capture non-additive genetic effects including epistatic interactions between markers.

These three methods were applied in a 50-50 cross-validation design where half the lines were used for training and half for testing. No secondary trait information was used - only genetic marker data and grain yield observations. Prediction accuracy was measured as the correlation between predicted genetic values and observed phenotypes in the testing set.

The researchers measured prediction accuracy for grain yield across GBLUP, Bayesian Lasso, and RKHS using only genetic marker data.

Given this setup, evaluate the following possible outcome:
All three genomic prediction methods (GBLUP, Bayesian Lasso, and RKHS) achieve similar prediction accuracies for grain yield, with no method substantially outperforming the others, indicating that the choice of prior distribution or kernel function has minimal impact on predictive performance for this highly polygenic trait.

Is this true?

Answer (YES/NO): NO